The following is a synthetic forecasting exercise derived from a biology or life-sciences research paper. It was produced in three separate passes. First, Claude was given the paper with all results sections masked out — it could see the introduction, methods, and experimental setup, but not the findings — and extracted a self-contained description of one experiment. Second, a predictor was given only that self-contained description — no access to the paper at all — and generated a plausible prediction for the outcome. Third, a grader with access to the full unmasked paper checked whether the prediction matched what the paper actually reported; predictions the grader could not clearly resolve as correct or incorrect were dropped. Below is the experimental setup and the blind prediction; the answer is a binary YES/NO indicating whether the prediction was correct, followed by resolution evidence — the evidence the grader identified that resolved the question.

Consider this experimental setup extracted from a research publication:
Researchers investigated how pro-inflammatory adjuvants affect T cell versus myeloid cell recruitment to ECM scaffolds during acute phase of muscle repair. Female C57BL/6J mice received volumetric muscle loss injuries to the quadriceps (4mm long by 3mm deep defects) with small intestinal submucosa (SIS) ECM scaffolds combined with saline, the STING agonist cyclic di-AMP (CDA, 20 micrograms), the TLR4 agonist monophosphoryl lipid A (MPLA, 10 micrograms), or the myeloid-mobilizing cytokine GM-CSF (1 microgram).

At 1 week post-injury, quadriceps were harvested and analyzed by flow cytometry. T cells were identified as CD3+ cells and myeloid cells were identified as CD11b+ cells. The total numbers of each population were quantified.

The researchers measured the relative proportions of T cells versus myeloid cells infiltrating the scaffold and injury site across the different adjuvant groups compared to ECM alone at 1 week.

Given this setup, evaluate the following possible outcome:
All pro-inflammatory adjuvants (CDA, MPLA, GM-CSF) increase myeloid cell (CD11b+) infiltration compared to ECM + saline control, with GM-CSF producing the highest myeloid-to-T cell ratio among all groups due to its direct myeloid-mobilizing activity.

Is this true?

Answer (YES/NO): NO